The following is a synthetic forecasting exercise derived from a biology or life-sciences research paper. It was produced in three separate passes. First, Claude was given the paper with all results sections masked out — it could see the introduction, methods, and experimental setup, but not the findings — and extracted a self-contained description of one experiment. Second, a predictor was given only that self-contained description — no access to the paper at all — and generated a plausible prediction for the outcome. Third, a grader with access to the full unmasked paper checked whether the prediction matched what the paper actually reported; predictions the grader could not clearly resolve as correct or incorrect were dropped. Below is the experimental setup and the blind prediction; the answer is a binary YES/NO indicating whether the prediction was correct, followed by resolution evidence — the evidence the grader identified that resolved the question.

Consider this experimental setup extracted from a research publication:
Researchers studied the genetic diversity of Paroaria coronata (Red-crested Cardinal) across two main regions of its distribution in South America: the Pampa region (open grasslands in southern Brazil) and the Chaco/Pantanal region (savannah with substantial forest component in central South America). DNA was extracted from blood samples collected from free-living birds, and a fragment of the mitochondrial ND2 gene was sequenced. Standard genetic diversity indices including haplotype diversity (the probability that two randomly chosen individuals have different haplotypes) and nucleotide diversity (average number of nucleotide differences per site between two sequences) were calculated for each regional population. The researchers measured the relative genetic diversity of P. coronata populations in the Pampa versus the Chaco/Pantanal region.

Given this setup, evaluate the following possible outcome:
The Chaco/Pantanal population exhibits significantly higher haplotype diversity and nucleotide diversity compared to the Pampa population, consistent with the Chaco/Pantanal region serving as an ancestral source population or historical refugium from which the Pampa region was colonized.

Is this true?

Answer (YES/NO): YES